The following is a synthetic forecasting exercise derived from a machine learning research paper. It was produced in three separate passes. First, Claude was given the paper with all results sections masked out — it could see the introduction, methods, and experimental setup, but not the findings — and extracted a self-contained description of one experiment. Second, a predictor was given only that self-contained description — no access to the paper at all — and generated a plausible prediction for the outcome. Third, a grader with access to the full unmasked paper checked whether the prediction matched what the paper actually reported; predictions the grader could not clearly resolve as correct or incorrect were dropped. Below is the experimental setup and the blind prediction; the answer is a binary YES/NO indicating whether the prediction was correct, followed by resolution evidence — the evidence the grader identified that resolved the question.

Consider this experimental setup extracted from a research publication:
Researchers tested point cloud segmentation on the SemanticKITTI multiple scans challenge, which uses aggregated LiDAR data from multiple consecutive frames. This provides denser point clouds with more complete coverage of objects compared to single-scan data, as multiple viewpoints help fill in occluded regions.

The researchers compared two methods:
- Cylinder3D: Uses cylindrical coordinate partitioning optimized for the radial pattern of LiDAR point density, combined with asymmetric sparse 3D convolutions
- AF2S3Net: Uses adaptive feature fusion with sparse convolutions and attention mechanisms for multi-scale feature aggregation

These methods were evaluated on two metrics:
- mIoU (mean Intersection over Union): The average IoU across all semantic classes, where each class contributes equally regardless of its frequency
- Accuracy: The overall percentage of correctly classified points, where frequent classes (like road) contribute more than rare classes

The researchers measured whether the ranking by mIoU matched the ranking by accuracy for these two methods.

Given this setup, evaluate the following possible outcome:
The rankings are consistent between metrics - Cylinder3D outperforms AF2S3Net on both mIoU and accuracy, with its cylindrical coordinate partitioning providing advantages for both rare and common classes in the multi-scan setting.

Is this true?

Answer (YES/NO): NO